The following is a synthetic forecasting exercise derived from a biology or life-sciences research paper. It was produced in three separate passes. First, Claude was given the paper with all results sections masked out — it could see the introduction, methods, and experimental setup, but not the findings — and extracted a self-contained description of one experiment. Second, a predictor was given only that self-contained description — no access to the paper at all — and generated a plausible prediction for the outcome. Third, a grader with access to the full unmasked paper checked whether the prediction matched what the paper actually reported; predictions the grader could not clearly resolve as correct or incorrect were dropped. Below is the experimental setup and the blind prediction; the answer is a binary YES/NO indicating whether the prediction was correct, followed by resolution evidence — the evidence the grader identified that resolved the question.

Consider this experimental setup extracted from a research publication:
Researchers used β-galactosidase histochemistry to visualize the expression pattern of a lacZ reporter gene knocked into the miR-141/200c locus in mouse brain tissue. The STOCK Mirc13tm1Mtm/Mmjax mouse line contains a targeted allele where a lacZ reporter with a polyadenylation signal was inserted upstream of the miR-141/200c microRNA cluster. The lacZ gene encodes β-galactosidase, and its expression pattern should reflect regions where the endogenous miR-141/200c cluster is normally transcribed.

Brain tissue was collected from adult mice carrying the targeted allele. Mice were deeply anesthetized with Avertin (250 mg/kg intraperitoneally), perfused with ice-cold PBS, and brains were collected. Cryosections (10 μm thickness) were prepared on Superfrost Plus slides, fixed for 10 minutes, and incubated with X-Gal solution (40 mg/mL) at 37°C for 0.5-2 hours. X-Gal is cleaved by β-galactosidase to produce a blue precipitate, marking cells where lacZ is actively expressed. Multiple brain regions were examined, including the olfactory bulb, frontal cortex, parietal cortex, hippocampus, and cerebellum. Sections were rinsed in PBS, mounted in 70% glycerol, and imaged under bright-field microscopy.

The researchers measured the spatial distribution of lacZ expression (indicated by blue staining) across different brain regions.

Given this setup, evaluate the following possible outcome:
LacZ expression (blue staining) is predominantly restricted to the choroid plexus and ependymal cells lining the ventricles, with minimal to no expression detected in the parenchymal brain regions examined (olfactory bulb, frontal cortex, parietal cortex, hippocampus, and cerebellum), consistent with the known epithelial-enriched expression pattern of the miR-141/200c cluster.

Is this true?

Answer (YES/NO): NO